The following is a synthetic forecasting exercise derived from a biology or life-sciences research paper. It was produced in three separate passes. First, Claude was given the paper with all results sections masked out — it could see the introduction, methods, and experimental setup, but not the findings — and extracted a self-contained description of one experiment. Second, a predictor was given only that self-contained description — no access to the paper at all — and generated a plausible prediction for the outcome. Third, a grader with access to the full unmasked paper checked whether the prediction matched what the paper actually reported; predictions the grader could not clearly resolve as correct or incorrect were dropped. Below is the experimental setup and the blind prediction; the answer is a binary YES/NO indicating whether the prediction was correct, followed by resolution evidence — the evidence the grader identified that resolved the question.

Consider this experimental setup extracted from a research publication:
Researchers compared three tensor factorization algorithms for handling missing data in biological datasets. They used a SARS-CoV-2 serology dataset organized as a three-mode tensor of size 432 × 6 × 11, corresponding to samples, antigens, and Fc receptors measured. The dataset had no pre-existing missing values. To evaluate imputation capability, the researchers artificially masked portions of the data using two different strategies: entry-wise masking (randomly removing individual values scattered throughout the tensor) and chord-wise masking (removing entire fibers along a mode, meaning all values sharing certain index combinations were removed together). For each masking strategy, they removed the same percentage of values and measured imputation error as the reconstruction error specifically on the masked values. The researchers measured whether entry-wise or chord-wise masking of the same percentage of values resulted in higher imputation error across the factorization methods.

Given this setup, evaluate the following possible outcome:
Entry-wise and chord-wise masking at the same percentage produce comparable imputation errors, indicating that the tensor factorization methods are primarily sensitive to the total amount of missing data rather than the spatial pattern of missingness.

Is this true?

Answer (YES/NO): NO